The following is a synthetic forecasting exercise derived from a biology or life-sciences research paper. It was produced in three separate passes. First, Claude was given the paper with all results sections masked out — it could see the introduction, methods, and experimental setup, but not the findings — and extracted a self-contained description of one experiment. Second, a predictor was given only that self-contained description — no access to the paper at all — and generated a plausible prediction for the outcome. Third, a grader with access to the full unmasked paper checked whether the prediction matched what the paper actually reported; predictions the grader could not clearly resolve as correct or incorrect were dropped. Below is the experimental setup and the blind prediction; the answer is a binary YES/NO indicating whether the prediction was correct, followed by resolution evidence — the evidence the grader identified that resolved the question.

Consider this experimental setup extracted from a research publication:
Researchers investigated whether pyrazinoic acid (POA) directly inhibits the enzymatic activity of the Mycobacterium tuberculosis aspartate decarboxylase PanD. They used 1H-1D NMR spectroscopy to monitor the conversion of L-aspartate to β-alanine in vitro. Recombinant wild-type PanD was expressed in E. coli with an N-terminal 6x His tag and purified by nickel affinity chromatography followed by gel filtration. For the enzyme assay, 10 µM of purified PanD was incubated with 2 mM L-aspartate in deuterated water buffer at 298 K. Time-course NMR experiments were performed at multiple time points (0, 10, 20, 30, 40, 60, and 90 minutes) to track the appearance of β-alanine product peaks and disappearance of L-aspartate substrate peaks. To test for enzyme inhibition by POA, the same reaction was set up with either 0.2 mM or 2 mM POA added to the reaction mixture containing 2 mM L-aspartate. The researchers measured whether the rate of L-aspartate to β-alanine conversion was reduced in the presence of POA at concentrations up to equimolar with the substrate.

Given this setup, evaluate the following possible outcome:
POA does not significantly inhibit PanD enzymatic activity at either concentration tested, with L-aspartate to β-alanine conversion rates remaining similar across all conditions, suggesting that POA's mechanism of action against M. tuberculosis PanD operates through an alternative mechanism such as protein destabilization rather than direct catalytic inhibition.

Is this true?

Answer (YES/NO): NO